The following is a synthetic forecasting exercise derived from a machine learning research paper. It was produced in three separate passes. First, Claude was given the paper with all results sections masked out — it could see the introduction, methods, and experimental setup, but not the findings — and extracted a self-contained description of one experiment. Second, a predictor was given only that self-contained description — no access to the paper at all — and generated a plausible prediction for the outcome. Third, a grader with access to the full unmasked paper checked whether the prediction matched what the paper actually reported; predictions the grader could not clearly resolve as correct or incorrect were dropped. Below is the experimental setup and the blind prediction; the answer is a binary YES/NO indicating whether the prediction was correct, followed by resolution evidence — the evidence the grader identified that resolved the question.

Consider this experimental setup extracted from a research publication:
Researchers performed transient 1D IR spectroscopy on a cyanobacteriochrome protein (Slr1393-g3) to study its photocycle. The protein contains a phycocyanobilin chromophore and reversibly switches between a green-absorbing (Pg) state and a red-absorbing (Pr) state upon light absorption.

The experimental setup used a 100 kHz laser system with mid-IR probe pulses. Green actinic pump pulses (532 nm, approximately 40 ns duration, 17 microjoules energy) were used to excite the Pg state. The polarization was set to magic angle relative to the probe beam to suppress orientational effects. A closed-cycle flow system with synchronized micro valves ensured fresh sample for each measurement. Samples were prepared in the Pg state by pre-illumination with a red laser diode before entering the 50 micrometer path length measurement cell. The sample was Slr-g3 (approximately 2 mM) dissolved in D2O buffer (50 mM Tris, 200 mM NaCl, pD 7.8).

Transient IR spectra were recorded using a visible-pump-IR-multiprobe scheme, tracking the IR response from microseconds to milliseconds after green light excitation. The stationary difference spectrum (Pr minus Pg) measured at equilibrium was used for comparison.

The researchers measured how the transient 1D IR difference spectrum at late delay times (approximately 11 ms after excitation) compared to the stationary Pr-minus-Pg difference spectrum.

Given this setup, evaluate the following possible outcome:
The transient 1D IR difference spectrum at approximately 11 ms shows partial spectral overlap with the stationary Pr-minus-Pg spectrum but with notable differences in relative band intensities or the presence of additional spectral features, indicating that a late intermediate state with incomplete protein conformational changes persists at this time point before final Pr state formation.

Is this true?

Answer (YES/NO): NO